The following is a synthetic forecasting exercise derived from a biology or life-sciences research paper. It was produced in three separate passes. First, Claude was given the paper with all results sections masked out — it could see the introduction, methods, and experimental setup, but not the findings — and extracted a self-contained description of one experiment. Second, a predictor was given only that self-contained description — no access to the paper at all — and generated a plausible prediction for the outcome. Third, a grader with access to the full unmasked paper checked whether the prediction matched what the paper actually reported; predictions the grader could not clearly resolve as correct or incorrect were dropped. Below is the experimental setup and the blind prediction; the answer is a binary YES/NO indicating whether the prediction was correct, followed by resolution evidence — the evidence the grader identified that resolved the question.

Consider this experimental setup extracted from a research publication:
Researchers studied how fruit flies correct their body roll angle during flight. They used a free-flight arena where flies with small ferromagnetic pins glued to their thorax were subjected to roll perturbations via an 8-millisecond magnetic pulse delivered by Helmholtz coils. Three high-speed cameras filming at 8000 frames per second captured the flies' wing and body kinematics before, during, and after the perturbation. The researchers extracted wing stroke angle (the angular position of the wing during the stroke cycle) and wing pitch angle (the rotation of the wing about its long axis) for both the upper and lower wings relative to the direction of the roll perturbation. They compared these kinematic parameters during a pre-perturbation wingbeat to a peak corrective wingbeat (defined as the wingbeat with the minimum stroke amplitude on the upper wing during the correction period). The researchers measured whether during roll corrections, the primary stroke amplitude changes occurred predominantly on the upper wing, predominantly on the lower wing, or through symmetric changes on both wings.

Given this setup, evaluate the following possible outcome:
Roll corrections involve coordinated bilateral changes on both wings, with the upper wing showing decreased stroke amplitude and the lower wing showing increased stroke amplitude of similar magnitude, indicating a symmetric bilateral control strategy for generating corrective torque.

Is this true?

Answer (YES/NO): NO